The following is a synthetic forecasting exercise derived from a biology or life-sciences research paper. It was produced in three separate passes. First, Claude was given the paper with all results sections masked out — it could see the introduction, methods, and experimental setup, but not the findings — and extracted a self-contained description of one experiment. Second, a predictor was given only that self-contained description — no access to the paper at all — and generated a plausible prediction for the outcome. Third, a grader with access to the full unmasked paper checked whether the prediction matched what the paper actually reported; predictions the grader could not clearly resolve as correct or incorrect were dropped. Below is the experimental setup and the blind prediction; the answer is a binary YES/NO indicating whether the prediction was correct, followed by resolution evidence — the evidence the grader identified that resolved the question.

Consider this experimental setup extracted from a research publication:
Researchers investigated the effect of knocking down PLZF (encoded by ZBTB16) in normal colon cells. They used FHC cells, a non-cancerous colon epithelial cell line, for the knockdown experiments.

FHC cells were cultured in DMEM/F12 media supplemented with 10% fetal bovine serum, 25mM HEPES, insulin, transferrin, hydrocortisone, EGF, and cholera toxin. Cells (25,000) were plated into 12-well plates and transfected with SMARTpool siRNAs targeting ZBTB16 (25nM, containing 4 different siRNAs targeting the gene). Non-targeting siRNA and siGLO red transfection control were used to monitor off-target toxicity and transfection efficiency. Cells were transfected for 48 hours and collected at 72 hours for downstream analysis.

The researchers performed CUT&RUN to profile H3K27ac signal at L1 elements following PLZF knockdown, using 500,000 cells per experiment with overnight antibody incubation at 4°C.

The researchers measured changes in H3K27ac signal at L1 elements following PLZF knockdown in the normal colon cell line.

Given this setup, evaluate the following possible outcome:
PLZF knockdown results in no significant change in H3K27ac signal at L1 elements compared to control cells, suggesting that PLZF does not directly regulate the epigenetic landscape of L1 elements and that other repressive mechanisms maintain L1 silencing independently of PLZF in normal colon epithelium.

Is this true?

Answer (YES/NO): NO